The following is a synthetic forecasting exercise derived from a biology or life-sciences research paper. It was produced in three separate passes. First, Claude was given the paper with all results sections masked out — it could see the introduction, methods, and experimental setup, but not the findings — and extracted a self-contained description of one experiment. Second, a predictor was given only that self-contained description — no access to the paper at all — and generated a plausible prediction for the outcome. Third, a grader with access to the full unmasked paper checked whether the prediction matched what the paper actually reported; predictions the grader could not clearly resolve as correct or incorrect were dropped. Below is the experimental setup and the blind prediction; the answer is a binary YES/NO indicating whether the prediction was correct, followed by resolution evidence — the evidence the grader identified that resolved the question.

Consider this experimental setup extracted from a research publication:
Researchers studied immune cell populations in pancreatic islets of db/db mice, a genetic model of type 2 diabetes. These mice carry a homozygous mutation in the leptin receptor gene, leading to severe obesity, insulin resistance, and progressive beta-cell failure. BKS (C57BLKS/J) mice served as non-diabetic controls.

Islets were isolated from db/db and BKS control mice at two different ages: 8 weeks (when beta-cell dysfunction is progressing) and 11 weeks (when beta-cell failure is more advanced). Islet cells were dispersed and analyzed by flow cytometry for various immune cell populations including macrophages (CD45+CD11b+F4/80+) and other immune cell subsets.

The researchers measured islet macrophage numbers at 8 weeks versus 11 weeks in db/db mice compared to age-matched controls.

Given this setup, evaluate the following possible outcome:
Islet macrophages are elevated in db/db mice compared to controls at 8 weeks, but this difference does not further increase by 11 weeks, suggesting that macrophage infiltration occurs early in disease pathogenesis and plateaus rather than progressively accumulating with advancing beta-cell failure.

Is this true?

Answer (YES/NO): NO